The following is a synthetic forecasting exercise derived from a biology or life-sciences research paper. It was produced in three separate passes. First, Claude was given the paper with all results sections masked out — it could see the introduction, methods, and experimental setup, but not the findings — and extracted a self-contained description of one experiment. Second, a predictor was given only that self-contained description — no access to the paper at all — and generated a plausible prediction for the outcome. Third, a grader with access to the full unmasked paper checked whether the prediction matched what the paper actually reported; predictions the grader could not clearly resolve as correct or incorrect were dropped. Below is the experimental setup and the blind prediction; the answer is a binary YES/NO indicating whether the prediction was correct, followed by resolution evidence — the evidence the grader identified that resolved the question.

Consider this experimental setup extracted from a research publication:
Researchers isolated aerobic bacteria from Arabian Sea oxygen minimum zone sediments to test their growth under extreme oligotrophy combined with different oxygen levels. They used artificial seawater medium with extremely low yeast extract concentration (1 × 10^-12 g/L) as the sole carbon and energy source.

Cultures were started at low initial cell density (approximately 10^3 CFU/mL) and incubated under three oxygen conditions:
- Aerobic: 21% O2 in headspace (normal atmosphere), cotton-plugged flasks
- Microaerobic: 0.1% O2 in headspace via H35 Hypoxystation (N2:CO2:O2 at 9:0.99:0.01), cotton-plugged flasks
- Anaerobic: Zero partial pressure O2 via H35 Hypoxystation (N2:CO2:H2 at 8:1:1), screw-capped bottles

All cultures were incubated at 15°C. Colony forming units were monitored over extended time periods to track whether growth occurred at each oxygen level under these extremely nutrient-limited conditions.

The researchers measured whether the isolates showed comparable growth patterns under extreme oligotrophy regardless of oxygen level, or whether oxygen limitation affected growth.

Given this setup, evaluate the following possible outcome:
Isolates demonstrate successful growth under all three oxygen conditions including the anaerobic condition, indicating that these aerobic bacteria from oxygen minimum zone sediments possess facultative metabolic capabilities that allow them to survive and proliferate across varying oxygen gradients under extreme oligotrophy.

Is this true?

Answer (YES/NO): NO